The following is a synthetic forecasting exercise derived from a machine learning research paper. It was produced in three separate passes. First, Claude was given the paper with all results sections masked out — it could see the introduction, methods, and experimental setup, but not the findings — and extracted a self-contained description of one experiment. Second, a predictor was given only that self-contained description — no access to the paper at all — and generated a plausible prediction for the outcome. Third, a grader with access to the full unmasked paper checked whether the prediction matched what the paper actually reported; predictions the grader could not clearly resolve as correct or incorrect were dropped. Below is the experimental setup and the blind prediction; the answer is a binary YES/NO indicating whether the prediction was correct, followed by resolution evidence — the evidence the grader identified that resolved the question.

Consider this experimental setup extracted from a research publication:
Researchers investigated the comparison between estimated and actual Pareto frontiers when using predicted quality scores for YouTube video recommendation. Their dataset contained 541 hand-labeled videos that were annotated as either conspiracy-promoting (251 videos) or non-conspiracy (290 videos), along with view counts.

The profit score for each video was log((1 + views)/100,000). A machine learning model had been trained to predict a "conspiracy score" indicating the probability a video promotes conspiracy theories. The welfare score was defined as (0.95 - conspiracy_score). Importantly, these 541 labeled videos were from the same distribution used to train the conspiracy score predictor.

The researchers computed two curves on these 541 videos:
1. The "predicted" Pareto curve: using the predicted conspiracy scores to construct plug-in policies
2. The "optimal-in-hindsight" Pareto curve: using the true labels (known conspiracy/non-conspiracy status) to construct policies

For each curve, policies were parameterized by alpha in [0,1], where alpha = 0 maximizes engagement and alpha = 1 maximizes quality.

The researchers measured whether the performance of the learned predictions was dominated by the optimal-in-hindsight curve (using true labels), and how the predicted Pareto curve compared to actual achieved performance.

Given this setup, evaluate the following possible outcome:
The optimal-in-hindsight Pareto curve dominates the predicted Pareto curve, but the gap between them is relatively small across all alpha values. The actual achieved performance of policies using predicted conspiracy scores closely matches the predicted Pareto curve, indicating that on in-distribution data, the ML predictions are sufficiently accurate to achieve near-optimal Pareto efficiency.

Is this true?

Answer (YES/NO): NO